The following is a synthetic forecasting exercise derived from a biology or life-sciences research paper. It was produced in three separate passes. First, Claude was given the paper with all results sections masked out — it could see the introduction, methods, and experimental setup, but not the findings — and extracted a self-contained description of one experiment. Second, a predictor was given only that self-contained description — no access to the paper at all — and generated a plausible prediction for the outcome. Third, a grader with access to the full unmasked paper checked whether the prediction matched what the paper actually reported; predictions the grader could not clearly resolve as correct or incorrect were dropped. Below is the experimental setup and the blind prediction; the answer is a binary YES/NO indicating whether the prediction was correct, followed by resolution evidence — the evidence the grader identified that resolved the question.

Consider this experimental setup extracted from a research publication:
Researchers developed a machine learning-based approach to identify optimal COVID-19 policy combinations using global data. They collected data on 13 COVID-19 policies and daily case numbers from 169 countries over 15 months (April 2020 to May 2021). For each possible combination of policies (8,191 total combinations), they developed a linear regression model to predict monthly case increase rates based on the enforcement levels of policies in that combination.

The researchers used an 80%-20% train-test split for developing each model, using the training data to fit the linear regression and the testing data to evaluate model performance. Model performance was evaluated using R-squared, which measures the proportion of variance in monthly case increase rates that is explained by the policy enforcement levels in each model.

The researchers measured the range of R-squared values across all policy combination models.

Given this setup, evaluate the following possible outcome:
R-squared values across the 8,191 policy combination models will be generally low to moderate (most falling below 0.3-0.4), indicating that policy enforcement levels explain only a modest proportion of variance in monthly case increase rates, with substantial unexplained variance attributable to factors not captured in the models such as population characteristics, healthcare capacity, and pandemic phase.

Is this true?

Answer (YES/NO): YES